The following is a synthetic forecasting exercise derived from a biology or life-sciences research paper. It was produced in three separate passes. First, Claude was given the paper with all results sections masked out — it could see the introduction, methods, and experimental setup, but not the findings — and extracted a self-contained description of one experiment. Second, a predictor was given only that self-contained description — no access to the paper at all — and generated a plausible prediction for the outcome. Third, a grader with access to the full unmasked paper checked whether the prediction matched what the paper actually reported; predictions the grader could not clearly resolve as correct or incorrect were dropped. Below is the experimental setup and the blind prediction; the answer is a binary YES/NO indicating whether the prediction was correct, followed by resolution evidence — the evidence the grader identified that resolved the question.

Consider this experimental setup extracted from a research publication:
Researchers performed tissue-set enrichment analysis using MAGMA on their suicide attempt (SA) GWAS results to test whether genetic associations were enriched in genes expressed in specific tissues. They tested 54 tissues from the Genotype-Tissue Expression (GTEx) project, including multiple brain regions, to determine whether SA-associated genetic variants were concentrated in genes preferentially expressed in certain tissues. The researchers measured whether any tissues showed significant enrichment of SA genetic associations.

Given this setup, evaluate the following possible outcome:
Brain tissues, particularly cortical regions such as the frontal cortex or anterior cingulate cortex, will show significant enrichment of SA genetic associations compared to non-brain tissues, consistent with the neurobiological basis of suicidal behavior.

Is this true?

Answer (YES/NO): NO